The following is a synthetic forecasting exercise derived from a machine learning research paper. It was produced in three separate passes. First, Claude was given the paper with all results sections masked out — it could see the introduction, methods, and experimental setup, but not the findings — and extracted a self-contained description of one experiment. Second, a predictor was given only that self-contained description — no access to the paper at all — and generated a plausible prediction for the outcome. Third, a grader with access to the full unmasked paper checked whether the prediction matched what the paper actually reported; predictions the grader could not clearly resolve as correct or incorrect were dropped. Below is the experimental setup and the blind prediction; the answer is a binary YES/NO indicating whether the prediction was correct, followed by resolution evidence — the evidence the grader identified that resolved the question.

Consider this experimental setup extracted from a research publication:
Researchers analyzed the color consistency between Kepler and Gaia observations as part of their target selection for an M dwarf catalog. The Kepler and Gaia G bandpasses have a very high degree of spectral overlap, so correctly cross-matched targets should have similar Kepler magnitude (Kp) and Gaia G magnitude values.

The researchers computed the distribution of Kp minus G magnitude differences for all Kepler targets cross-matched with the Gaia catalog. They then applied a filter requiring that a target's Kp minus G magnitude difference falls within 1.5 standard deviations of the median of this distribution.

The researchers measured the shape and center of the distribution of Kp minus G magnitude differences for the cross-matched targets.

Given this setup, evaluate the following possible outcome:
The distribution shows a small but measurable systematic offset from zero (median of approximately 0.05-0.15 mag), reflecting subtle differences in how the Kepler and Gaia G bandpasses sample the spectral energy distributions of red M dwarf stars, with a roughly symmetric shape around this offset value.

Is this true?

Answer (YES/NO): NO